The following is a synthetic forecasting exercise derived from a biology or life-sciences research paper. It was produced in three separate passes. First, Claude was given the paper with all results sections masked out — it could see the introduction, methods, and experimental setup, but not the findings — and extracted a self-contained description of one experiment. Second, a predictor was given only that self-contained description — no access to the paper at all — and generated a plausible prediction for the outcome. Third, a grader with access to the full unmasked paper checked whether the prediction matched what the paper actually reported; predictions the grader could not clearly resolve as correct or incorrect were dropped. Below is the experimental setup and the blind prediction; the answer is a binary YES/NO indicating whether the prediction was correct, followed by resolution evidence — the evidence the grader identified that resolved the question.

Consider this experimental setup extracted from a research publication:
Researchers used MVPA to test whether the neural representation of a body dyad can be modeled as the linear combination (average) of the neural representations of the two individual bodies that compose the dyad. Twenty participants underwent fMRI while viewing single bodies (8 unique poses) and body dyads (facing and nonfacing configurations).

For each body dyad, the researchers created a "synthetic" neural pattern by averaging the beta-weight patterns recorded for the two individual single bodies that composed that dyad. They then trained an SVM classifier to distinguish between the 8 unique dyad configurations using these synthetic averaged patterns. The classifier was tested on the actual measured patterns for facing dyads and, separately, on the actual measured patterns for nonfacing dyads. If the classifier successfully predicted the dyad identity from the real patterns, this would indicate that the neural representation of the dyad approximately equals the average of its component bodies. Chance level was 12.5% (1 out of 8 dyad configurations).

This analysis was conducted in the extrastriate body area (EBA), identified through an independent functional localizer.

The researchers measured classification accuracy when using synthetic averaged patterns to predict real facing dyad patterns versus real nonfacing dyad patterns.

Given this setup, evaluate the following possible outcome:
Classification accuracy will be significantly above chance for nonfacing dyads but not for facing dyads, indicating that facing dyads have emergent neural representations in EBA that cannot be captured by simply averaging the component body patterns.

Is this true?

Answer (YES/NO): NO